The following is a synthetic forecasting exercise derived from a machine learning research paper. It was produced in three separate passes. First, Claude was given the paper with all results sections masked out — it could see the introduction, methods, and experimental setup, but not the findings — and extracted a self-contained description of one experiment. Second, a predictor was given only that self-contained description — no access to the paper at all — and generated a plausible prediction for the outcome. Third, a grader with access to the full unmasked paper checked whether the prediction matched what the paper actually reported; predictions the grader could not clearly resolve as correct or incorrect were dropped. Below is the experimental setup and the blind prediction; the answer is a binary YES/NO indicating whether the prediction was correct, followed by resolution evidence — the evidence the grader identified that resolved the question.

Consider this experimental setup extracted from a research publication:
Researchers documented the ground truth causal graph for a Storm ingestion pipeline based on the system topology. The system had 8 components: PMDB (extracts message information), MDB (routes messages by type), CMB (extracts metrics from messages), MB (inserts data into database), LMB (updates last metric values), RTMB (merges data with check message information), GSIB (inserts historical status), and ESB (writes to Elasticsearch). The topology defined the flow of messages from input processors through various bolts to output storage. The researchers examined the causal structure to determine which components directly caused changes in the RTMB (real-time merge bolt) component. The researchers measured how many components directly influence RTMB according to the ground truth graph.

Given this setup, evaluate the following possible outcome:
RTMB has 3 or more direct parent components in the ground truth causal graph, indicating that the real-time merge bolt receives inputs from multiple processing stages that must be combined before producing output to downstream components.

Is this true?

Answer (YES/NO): NO